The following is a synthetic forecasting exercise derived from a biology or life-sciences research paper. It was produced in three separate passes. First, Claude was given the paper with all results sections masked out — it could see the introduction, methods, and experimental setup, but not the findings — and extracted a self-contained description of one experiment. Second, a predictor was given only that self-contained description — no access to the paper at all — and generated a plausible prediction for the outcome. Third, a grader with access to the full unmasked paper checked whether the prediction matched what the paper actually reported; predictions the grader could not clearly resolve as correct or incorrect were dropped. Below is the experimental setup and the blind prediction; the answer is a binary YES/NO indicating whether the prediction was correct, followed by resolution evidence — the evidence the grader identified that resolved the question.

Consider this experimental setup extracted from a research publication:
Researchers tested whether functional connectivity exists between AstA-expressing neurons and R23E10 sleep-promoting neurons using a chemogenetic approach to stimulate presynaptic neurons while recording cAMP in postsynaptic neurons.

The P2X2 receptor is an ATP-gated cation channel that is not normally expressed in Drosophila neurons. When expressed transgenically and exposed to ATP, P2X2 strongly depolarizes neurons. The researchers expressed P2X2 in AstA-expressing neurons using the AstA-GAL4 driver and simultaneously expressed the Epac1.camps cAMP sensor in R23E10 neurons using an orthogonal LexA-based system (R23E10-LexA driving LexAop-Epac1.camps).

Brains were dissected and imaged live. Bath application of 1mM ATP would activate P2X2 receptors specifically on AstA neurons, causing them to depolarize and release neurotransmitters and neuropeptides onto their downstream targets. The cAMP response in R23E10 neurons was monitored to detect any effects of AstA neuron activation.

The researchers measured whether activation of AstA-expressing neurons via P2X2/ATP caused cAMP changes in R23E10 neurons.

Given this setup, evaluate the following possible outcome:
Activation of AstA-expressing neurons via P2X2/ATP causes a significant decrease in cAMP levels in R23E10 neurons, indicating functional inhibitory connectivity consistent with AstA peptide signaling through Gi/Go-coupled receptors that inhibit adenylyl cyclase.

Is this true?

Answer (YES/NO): YES